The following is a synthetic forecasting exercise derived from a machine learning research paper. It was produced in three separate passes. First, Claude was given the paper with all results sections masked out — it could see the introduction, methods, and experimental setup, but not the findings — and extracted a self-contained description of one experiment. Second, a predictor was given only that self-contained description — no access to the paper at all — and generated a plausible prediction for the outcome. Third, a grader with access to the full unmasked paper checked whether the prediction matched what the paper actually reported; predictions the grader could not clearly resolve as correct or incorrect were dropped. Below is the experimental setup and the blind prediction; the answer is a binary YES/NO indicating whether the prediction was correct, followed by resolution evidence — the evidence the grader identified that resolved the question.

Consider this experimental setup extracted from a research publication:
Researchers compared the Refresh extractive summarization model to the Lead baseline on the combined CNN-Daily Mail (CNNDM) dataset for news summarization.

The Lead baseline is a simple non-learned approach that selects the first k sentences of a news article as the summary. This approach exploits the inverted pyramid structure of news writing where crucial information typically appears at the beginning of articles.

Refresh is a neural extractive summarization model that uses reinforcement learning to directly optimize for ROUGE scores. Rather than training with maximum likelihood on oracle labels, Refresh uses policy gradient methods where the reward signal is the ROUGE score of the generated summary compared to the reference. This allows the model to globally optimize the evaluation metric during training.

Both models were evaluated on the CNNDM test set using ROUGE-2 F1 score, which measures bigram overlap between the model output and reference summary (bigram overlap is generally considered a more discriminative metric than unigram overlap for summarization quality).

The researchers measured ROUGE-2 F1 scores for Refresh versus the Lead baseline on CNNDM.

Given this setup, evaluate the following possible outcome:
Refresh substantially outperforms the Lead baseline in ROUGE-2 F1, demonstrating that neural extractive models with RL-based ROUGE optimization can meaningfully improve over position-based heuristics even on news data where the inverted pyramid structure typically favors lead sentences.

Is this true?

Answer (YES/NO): NO